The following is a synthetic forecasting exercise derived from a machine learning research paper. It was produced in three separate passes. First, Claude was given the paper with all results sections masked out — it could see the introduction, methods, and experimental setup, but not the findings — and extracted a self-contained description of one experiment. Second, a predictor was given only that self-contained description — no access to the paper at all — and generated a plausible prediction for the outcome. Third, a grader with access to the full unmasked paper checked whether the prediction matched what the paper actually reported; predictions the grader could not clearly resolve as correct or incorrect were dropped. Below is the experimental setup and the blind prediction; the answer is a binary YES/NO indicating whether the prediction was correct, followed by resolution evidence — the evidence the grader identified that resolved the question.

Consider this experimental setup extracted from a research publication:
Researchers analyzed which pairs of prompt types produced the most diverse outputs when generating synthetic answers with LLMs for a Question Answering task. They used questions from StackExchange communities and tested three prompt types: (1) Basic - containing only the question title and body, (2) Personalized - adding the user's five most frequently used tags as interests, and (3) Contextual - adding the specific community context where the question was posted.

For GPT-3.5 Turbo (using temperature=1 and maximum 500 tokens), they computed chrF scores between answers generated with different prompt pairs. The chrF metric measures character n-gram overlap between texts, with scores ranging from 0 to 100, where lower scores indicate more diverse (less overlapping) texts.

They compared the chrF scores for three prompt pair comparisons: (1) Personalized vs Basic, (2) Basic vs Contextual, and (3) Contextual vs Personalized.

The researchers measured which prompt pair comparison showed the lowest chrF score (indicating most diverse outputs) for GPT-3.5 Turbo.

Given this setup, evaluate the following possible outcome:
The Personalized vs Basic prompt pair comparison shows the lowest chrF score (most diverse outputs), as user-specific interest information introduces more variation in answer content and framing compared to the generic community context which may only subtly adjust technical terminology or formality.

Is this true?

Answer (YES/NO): NO